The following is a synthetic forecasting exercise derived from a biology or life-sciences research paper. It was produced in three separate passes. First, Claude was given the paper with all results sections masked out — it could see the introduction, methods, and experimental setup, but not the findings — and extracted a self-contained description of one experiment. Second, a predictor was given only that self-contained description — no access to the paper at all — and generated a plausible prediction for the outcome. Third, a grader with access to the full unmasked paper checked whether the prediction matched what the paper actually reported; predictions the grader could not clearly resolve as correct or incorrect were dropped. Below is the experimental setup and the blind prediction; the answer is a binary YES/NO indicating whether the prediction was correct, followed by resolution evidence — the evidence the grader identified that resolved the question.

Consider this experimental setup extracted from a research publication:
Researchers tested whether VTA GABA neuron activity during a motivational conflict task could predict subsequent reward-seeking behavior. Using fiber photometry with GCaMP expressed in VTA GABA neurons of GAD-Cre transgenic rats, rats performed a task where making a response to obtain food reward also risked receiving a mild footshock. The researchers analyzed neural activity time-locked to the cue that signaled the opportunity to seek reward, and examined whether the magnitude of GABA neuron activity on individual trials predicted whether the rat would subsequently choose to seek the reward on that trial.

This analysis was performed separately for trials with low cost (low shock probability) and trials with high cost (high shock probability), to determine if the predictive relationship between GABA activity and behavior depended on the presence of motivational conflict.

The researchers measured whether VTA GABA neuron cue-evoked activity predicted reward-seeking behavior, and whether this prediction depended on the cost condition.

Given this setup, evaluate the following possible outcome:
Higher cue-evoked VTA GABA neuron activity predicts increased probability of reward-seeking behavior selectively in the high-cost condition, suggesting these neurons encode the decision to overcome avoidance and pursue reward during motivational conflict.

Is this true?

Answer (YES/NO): YES